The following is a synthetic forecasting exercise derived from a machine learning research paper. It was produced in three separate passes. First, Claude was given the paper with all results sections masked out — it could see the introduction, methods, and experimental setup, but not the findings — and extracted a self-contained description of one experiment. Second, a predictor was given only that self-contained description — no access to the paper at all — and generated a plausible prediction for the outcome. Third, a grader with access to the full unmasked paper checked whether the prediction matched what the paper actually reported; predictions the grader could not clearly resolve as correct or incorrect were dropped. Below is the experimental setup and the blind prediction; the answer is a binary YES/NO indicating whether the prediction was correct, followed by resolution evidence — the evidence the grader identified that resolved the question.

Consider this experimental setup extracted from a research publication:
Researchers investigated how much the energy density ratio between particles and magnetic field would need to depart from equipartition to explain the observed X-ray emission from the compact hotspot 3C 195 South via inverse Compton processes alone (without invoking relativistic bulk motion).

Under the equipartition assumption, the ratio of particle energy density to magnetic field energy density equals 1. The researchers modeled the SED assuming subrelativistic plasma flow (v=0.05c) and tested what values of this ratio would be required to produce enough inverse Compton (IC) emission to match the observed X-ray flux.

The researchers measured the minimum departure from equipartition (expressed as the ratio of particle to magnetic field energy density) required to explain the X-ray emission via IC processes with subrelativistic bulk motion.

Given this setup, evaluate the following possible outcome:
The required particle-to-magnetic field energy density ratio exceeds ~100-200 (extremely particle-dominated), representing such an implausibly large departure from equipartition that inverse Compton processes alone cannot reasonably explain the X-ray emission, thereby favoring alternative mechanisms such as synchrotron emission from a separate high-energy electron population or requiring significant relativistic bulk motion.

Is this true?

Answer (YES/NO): NO